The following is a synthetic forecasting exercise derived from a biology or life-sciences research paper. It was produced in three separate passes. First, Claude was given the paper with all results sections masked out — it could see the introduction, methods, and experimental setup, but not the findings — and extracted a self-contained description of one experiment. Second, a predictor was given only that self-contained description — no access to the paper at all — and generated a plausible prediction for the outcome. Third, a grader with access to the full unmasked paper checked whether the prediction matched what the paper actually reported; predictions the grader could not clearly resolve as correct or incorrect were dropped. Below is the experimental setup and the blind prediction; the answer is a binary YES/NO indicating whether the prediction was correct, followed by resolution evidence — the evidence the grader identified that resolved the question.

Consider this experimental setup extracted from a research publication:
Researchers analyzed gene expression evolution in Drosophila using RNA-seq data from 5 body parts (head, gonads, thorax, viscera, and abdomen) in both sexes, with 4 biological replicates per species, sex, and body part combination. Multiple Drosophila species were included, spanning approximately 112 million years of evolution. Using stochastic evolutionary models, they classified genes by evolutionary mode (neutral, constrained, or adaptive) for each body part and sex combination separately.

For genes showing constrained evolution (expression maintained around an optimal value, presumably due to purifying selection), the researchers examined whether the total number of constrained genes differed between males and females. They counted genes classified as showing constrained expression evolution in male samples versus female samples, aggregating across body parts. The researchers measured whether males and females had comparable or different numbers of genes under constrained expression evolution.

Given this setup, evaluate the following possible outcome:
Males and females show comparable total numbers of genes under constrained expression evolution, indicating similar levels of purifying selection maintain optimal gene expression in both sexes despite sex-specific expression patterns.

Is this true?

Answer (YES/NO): NO